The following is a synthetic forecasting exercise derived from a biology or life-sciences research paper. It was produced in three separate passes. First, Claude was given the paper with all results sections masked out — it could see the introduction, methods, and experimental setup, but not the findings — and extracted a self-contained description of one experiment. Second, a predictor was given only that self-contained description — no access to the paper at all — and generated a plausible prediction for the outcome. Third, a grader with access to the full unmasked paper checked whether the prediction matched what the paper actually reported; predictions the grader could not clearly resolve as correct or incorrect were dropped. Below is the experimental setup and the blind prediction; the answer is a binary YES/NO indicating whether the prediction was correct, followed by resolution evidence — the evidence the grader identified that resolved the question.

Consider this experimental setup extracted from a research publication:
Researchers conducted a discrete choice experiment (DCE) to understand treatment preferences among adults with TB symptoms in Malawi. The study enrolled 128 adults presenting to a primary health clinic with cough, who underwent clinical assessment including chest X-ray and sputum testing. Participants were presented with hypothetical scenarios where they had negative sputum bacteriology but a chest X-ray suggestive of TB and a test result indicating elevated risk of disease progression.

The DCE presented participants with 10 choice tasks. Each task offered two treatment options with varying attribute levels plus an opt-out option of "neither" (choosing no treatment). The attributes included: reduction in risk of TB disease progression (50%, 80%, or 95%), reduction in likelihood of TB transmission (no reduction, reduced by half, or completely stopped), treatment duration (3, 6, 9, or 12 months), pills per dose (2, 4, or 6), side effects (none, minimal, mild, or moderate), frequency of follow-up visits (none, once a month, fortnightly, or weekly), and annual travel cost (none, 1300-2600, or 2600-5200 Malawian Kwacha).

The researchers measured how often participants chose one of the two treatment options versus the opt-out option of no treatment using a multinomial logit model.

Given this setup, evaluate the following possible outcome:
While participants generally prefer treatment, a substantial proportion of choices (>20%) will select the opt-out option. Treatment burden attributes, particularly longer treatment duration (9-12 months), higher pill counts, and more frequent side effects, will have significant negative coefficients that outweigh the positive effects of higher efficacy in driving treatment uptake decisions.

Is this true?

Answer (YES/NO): NO